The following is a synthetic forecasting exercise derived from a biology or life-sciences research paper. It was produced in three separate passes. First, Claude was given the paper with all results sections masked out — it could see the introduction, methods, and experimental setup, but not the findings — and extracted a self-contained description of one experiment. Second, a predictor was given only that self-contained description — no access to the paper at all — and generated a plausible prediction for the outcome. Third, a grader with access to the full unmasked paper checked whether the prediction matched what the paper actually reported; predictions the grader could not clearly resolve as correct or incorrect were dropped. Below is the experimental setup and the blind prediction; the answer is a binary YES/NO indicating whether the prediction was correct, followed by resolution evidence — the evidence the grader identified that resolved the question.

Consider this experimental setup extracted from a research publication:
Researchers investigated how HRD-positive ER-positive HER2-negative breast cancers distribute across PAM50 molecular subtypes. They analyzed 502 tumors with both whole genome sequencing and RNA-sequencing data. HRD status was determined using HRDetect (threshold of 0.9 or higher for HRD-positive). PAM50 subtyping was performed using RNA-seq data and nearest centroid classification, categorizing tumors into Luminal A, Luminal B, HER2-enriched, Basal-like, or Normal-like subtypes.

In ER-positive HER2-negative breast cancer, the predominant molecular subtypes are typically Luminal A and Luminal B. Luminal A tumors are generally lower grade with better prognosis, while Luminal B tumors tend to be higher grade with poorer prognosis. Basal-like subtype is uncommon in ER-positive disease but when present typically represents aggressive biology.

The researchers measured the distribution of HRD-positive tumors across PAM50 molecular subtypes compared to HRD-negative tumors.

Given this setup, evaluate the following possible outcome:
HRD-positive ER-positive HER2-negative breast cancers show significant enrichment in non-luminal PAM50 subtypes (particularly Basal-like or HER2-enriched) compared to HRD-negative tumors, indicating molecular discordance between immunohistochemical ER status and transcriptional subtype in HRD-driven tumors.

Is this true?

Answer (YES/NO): YES